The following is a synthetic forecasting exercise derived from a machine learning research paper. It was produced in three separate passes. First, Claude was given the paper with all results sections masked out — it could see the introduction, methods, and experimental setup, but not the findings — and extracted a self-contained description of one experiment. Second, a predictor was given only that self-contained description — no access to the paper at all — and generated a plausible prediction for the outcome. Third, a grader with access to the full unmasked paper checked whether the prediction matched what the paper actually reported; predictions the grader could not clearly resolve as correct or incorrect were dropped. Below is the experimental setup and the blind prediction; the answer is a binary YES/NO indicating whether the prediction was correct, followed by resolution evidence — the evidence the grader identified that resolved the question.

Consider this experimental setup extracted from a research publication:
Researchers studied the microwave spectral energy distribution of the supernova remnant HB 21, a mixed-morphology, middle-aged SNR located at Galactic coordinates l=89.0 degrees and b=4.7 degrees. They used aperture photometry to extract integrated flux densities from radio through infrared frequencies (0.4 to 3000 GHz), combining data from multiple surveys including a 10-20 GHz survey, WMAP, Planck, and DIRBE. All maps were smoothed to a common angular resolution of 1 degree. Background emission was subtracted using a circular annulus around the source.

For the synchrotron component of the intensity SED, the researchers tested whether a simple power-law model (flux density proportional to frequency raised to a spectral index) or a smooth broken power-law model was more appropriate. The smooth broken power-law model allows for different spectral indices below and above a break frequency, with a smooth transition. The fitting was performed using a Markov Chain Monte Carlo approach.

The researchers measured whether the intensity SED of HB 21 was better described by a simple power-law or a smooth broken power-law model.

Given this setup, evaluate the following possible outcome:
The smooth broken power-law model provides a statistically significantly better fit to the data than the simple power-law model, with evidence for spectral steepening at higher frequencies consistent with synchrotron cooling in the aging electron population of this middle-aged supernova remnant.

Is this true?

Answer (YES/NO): YES